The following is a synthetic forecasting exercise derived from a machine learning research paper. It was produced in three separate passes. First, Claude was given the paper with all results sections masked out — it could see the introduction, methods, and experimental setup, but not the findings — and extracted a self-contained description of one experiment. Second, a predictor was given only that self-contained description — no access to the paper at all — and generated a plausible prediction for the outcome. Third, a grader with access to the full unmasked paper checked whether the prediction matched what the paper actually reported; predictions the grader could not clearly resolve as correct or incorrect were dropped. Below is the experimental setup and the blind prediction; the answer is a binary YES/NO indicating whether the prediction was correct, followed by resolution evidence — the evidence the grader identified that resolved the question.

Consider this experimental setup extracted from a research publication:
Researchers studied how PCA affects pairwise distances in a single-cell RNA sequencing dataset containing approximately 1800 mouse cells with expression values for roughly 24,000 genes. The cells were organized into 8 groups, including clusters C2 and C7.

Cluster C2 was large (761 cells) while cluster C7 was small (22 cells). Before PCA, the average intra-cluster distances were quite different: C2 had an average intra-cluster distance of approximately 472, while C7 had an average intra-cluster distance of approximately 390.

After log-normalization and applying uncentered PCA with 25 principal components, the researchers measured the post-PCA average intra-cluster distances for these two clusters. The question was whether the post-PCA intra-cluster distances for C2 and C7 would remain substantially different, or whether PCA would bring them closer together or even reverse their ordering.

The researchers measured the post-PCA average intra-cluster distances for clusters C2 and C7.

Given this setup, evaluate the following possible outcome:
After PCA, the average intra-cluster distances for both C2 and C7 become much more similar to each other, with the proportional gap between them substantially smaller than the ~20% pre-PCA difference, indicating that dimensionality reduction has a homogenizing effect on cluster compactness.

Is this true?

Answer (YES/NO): NO